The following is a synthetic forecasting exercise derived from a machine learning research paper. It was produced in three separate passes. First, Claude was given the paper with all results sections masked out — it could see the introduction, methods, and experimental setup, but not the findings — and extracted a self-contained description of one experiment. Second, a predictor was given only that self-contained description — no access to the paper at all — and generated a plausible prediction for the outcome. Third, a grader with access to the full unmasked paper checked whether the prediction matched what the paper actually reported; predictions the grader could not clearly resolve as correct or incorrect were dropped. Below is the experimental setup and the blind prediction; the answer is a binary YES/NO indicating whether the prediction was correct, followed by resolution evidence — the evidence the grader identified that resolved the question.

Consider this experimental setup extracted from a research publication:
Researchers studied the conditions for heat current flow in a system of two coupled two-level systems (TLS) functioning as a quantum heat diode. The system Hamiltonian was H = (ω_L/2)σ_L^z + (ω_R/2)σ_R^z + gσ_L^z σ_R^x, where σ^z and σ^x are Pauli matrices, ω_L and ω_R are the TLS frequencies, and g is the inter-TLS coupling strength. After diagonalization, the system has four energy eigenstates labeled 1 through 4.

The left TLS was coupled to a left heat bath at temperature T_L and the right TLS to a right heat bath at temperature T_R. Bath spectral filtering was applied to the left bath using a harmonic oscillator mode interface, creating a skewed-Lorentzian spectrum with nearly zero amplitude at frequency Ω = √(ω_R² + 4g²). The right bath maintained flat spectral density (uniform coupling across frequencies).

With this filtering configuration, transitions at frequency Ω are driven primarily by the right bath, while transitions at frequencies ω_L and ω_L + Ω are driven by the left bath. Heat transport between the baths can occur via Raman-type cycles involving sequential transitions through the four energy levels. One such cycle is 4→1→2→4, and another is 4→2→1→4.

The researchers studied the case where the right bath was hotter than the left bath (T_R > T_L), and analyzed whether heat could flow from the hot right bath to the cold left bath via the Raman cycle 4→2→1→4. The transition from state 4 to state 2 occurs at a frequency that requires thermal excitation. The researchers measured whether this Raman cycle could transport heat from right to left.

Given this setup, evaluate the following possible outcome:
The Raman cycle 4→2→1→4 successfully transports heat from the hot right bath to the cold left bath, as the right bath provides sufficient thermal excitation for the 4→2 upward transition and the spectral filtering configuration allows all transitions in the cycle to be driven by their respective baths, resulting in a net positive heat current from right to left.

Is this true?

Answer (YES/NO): NO